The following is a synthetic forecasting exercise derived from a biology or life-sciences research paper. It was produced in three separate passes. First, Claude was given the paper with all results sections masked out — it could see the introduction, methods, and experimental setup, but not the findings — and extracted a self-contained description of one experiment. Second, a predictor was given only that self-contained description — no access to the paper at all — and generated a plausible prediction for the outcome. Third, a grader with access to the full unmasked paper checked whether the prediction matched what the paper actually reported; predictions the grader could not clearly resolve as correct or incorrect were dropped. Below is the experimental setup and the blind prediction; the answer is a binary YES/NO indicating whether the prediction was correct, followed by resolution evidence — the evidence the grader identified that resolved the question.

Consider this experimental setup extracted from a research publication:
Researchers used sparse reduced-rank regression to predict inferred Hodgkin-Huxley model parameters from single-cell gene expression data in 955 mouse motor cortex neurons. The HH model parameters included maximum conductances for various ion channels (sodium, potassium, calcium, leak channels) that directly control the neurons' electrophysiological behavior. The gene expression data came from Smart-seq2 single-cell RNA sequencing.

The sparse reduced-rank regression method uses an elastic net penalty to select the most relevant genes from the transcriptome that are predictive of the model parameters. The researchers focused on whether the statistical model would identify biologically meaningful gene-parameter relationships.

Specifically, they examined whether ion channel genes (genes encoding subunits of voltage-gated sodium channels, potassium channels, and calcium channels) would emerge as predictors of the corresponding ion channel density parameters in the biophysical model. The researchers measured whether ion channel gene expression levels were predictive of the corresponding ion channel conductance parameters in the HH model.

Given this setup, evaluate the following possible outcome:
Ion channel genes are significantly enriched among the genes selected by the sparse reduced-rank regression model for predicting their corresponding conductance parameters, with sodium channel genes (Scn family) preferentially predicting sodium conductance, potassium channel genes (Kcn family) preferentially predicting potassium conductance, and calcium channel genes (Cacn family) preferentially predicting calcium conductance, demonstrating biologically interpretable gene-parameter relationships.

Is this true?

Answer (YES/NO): NO